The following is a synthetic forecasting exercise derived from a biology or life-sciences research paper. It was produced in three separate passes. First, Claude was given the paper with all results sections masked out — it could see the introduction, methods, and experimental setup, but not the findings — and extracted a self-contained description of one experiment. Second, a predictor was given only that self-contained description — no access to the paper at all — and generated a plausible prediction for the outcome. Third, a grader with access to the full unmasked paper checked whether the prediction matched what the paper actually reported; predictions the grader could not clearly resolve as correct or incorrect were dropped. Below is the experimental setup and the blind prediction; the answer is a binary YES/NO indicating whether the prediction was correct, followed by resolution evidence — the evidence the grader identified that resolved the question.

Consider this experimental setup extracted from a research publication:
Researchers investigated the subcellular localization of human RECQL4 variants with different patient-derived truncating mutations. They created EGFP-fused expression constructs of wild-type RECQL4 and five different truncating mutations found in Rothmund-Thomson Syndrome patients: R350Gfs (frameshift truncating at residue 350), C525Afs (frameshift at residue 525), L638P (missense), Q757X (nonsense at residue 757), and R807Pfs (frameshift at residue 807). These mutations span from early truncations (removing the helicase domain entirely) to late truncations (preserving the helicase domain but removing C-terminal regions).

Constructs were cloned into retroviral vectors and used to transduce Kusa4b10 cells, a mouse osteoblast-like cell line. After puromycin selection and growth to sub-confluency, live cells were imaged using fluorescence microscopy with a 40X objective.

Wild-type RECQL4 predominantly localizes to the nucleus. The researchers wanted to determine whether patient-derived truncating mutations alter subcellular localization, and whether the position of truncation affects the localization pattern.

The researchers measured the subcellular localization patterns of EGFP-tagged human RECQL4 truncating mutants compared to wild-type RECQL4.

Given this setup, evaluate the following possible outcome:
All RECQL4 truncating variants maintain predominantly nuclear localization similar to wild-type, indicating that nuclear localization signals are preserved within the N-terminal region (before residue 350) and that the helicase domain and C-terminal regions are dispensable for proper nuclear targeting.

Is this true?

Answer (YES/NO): NO